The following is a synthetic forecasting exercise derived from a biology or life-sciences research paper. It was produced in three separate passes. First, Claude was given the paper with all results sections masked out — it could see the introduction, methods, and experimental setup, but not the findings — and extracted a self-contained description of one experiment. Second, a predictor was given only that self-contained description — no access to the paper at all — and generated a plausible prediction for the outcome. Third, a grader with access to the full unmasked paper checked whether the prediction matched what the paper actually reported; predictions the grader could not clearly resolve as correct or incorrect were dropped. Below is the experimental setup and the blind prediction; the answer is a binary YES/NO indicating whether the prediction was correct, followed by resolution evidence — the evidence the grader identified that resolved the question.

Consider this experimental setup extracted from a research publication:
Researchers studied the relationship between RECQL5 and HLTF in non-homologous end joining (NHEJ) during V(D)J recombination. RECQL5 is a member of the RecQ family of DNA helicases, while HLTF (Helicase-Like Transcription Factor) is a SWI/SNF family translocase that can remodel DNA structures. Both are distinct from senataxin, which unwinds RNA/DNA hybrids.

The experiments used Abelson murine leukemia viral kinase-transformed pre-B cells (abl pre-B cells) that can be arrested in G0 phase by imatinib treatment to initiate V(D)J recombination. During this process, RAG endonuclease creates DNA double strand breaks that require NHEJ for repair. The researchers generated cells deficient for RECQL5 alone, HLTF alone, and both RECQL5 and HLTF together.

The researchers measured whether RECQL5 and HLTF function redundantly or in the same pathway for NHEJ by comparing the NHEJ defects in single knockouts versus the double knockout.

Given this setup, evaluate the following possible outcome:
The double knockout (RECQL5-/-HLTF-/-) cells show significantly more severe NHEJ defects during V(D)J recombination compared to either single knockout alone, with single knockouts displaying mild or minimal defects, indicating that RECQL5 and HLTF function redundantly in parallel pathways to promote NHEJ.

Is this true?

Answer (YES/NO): NO